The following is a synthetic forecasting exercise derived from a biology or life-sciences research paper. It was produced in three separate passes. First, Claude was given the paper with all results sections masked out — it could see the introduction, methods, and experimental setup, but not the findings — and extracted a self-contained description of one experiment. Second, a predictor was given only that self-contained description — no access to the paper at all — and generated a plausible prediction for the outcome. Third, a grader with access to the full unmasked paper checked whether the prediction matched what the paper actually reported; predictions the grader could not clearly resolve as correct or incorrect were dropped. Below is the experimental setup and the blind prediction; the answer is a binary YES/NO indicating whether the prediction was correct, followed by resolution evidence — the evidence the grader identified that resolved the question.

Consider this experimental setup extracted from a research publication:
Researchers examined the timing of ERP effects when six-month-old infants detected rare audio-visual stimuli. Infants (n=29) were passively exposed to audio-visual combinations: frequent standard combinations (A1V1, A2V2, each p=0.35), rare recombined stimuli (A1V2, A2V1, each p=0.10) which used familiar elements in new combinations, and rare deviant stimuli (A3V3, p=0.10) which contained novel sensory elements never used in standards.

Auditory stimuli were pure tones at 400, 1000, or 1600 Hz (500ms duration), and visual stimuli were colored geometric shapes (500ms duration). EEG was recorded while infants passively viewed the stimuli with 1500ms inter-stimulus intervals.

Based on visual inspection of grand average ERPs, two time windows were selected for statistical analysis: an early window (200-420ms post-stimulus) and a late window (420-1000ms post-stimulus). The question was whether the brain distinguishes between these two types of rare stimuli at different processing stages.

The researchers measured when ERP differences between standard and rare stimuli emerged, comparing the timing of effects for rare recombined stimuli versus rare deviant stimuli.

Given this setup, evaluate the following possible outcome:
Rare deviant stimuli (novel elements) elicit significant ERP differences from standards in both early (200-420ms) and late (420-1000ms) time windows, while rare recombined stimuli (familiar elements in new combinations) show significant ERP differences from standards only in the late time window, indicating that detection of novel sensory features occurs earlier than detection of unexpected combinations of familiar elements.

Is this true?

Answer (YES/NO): YES